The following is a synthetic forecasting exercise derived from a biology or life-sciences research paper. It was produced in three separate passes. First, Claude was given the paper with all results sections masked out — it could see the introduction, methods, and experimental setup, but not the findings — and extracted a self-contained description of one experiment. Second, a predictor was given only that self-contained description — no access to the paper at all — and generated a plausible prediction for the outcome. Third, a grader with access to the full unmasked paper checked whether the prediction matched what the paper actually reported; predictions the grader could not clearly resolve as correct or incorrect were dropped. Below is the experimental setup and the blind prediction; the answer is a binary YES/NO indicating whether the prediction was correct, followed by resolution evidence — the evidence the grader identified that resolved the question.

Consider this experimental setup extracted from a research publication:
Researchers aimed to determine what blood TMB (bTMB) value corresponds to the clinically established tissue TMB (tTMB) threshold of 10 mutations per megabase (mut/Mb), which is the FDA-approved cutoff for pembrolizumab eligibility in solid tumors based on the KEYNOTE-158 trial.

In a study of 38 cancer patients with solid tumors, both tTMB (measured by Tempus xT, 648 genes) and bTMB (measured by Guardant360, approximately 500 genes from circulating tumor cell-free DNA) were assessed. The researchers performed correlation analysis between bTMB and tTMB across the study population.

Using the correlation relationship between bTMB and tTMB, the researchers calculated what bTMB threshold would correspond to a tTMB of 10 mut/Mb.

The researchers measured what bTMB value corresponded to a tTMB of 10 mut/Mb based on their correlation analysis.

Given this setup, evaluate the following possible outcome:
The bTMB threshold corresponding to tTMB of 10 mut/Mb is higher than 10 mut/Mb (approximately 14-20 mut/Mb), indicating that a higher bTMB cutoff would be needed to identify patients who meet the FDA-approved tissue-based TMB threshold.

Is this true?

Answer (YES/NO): NO